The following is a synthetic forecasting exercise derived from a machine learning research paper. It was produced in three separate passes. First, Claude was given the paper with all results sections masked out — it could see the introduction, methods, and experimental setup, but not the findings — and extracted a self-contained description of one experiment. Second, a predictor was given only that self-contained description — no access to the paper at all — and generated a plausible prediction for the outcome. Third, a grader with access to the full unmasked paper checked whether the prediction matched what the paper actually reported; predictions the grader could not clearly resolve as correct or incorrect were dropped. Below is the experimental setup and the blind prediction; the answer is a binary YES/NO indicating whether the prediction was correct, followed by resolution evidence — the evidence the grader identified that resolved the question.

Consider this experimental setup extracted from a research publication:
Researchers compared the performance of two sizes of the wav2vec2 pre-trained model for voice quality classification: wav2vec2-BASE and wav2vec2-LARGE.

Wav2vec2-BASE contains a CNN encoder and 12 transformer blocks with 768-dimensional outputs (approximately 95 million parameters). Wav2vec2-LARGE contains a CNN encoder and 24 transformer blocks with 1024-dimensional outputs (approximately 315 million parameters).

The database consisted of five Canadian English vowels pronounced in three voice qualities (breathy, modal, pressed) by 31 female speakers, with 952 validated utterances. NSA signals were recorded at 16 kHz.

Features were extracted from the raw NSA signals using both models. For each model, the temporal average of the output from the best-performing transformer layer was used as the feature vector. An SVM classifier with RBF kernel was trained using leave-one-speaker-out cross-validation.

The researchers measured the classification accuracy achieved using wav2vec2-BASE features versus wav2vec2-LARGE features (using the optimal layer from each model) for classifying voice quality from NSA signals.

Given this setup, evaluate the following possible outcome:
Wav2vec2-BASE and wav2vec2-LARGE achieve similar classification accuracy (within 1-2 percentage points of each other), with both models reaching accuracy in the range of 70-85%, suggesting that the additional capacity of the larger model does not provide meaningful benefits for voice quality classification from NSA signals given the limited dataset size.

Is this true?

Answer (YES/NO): NO